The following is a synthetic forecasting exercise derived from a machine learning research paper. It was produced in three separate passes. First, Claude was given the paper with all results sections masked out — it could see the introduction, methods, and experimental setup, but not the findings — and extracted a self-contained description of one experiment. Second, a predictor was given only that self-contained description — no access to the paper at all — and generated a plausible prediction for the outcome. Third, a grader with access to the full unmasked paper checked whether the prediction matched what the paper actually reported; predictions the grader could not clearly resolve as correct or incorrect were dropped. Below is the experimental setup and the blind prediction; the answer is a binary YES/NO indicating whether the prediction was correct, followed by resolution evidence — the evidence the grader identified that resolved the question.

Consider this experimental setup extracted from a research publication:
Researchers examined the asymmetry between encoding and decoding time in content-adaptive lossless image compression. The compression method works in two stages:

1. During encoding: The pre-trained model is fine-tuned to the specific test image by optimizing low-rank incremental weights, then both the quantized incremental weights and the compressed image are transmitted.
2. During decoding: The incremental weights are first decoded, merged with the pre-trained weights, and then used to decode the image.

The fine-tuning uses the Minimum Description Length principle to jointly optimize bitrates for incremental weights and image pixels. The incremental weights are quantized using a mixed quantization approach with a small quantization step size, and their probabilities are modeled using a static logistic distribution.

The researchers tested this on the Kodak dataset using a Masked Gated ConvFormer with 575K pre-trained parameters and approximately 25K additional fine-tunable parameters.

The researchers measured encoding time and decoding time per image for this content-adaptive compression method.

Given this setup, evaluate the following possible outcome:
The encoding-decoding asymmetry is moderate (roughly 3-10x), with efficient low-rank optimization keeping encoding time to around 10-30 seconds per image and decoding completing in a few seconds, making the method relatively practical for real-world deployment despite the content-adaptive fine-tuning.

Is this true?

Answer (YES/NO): YES